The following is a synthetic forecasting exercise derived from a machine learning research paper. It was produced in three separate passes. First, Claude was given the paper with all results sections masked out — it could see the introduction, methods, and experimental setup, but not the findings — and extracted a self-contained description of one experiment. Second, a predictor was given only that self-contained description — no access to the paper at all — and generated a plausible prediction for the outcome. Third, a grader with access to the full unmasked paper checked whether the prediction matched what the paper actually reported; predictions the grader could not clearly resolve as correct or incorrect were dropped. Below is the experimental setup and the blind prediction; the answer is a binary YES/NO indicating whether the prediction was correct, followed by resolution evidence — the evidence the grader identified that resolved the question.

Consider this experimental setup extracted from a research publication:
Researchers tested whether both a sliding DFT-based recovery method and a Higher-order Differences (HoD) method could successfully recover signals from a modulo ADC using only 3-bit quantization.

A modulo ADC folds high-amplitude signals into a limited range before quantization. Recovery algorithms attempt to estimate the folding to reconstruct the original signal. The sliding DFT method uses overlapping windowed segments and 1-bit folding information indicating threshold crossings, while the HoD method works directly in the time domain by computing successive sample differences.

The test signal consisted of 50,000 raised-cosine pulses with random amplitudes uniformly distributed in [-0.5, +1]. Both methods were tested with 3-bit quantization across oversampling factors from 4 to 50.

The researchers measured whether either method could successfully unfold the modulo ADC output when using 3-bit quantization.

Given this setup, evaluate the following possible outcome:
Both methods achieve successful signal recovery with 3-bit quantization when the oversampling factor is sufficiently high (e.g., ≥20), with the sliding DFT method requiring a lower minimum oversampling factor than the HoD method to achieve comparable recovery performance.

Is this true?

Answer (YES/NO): NO